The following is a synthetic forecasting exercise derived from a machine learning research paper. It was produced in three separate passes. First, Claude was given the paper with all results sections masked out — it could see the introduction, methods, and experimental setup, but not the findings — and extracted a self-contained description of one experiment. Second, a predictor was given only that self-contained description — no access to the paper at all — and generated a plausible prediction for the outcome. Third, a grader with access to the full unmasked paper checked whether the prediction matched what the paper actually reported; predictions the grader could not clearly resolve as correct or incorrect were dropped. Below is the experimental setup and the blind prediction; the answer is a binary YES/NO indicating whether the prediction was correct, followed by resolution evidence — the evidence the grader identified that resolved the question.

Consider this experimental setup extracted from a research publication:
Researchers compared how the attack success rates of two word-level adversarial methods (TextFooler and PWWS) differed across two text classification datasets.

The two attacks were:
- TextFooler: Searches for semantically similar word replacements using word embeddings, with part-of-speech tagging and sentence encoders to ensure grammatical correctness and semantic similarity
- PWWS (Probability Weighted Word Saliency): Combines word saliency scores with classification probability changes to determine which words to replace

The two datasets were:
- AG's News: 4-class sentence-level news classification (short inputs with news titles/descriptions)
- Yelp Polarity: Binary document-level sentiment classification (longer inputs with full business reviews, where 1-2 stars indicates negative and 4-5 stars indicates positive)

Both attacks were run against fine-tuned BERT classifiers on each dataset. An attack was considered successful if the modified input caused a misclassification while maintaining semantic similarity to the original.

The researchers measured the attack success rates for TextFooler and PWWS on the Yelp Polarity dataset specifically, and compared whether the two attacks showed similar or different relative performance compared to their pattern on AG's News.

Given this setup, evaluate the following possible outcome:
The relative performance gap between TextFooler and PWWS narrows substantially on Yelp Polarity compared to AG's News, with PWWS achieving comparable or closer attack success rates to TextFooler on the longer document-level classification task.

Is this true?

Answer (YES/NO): YES